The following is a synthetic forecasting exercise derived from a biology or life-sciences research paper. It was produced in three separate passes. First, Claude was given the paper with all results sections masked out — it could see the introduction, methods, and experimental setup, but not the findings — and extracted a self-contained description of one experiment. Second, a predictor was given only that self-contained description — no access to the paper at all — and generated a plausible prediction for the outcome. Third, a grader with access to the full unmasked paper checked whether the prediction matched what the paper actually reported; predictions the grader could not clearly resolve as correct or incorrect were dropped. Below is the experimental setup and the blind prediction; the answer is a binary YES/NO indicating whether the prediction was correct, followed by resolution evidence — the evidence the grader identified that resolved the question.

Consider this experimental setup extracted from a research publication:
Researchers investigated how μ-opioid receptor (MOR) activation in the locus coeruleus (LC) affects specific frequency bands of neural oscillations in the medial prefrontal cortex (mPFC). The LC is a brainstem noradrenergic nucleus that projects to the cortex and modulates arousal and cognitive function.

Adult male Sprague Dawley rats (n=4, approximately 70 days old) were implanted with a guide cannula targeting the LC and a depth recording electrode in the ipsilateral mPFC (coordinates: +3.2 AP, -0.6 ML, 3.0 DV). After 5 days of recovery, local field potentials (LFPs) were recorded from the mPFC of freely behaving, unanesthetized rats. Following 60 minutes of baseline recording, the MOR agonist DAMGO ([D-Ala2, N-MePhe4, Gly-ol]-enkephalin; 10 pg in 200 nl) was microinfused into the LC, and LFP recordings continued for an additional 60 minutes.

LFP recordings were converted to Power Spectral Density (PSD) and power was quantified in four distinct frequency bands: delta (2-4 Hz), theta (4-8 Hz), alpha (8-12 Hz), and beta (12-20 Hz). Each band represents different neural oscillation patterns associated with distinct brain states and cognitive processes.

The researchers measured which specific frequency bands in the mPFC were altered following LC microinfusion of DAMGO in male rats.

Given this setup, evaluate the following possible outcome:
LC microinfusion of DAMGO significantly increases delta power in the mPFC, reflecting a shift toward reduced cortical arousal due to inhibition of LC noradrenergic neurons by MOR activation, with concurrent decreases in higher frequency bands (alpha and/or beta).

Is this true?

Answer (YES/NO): NO